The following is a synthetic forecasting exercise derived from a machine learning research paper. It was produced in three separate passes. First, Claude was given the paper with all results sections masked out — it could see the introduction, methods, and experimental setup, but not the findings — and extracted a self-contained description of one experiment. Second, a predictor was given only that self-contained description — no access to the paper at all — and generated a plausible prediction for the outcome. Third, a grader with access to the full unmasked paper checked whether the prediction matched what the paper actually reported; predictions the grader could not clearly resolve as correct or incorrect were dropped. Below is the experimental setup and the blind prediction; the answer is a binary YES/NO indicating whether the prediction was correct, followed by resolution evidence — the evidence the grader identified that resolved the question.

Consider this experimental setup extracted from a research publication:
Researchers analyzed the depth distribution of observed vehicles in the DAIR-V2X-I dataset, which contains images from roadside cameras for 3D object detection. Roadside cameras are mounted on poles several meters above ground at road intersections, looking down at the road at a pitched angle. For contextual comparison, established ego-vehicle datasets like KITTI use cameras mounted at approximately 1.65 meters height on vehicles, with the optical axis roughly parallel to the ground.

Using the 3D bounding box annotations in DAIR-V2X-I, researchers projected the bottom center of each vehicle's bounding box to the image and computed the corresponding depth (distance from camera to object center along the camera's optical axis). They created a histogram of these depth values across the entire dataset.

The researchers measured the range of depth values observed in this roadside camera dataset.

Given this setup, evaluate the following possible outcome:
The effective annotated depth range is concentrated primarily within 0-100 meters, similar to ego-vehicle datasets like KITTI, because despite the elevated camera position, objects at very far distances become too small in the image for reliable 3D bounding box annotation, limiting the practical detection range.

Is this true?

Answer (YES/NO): NO